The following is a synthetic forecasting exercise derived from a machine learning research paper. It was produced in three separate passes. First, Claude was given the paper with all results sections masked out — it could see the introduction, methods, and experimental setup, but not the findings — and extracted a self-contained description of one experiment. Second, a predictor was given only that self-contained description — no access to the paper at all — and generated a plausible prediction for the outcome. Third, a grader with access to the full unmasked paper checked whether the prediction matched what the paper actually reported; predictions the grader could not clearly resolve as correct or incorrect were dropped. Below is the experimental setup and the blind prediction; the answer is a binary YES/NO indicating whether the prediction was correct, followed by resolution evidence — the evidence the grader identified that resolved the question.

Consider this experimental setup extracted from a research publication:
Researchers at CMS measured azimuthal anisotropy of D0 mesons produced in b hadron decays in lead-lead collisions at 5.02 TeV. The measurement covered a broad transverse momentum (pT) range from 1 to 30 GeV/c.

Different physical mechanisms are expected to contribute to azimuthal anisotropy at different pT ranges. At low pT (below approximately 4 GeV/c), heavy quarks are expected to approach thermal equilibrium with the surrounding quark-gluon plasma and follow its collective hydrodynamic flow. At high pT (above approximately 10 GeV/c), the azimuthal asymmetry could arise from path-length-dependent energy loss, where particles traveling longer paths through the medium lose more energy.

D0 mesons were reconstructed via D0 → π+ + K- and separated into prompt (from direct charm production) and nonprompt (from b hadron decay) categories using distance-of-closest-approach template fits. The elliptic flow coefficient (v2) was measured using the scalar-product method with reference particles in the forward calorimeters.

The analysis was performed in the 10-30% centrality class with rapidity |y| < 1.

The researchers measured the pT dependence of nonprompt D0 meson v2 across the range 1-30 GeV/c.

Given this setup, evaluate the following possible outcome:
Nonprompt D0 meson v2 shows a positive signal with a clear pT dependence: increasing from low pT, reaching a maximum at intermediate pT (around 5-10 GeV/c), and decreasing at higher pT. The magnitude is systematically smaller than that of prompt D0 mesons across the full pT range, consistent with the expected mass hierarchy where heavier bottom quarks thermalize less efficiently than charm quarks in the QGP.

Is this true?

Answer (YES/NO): NO